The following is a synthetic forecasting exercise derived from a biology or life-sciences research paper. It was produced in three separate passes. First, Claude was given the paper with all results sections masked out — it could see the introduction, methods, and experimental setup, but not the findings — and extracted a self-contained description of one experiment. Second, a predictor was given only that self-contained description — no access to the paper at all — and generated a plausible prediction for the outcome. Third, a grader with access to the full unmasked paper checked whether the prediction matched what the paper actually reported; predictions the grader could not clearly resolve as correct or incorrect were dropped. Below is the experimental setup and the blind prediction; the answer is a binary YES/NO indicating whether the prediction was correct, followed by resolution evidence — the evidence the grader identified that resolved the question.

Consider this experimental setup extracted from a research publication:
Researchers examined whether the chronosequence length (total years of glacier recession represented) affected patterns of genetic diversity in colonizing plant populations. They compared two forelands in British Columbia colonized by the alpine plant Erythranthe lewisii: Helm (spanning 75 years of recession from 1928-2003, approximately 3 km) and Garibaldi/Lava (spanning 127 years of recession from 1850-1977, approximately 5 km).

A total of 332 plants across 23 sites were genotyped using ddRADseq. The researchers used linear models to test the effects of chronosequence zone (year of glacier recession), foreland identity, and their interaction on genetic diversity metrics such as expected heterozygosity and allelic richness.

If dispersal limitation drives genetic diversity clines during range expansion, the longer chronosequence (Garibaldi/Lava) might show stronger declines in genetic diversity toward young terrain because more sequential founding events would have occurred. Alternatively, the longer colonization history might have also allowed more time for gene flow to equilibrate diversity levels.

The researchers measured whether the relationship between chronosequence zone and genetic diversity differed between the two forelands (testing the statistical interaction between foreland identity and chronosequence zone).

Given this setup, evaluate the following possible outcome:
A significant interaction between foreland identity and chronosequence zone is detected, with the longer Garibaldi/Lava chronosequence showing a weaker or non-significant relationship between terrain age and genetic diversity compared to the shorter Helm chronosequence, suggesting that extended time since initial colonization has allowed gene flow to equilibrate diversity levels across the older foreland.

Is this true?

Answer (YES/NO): NO